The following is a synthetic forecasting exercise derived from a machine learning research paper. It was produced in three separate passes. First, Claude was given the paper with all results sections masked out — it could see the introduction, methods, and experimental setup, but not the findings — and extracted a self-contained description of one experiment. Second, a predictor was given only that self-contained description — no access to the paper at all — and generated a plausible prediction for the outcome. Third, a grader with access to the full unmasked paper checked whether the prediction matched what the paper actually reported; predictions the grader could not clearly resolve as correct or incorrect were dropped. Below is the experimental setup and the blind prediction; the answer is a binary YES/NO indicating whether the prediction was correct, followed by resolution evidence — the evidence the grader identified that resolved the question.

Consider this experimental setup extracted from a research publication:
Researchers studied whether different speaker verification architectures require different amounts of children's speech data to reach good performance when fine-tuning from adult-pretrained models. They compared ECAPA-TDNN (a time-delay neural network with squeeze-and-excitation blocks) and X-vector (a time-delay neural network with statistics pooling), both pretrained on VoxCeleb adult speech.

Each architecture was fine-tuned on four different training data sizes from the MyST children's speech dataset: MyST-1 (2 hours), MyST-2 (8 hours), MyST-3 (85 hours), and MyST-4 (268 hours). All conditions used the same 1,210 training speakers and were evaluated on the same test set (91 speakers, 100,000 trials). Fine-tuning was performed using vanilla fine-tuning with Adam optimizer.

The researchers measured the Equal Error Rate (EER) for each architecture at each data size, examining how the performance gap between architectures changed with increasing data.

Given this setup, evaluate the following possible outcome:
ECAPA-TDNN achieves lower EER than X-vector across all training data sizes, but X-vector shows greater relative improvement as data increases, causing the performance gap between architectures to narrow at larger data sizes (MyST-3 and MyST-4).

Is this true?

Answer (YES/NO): NO